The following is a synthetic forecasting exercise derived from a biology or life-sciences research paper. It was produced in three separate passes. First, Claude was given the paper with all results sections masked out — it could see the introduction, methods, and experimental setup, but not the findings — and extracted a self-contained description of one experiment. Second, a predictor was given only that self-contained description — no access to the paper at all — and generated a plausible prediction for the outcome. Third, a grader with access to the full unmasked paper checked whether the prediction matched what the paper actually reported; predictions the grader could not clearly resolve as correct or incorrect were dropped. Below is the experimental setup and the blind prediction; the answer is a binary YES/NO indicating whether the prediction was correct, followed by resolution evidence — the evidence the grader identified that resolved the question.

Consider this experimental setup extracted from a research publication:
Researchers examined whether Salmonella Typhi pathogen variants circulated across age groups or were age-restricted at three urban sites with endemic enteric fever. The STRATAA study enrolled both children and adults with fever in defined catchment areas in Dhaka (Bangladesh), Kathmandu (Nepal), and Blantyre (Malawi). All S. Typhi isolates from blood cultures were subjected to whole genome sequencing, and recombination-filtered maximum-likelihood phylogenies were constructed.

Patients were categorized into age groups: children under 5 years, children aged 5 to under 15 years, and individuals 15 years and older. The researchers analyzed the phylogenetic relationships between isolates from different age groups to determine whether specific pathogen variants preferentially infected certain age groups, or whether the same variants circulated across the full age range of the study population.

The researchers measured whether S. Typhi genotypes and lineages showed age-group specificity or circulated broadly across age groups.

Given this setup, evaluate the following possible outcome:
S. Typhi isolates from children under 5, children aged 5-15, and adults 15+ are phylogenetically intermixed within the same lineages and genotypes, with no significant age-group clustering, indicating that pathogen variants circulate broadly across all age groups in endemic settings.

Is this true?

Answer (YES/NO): YES